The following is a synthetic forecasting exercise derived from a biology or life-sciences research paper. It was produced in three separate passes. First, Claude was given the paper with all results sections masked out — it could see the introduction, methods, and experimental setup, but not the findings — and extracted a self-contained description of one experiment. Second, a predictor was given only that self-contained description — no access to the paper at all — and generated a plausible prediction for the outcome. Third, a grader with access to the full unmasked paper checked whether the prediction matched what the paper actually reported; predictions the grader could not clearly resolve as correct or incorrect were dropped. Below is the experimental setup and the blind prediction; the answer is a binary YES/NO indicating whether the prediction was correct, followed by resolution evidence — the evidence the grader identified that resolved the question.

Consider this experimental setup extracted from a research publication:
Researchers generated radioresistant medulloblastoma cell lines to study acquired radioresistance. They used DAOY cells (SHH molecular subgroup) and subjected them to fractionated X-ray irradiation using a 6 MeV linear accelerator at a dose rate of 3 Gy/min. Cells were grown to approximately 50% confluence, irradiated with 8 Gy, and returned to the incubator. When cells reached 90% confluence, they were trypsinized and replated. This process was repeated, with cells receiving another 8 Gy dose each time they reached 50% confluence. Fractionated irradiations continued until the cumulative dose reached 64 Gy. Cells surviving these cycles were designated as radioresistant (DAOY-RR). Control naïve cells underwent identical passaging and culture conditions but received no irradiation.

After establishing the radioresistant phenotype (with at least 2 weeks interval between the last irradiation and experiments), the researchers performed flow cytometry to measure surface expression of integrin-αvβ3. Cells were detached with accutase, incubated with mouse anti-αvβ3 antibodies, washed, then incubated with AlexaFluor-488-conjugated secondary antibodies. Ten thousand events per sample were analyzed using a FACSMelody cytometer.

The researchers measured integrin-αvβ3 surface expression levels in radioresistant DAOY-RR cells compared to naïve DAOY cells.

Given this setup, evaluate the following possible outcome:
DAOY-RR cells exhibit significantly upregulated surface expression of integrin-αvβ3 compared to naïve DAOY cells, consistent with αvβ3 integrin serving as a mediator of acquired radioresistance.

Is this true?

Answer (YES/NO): YES